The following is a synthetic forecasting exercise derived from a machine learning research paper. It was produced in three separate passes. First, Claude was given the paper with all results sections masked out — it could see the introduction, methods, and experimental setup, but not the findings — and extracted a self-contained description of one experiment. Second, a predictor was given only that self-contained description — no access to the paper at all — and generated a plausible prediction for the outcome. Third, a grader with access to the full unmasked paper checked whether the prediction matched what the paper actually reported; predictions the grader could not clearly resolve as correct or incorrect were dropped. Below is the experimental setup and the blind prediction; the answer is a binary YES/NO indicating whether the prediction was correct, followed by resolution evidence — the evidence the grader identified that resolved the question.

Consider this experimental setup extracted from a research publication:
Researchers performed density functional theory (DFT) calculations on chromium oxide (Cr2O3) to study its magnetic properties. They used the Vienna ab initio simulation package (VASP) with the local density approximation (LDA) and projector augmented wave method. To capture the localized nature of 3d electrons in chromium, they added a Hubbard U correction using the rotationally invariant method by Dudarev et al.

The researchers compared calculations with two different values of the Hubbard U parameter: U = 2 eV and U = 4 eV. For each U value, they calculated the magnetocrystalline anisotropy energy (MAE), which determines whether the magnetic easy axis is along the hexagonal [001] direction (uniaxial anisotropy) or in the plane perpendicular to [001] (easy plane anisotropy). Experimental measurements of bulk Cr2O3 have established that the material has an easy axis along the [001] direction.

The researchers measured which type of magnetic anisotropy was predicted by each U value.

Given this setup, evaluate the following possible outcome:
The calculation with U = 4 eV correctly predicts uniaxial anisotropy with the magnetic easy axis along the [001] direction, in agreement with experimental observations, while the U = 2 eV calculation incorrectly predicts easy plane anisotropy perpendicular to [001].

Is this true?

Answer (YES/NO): YES